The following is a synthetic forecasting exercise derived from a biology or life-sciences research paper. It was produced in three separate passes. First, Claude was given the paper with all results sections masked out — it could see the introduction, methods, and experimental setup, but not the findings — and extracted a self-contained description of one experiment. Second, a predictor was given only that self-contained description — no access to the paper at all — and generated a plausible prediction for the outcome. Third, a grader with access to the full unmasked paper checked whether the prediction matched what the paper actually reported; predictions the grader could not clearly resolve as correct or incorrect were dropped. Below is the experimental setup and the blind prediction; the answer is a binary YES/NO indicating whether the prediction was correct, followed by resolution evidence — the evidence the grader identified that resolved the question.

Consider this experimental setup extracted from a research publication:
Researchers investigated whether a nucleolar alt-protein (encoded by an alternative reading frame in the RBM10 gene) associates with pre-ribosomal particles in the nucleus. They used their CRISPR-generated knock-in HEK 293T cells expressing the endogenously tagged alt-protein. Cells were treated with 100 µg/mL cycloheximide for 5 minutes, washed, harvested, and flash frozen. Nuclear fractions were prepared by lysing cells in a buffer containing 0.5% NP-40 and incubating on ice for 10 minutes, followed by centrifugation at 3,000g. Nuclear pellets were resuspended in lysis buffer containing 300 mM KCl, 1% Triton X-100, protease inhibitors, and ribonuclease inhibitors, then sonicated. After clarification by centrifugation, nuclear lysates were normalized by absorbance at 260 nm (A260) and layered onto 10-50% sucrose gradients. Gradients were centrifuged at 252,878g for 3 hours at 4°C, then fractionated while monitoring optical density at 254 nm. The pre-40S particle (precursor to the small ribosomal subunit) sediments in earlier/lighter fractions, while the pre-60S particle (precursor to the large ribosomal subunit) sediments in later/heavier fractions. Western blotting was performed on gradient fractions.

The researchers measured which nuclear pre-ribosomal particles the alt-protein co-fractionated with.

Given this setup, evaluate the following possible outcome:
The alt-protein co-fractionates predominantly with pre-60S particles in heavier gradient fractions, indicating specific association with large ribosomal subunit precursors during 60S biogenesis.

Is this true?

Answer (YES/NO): YES